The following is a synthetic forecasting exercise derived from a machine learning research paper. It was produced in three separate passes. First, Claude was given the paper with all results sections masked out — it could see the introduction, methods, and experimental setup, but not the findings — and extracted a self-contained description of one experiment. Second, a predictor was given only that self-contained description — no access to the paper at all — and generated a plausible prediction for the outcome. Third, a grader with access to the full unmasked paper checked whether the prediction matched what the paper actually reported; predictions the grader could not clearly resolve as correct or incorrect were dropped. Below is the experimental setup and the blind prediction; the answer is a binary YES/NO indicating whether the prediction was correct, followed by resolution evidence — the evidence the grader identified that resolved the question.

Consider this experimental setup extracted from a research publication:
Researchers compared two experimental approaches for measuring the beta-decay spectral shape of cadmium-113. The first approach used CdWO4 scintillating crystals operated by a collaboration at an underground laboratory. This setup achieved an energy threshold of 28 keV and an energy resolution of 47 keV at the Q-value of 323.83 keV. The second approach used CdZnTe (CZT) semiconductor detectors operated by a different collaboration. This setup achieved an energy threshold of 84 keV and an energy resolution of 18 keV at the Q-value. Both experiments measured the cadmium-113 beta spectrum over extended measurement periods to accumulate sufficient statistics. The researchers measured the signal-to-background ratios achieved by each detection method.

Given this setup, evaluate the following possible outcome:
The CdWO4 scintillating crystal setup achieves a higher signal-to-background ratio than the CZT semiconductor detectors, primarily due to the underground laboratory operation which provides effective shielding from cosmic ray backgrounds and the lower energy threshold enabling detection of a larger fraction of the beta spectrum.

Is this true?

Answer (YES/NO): YES